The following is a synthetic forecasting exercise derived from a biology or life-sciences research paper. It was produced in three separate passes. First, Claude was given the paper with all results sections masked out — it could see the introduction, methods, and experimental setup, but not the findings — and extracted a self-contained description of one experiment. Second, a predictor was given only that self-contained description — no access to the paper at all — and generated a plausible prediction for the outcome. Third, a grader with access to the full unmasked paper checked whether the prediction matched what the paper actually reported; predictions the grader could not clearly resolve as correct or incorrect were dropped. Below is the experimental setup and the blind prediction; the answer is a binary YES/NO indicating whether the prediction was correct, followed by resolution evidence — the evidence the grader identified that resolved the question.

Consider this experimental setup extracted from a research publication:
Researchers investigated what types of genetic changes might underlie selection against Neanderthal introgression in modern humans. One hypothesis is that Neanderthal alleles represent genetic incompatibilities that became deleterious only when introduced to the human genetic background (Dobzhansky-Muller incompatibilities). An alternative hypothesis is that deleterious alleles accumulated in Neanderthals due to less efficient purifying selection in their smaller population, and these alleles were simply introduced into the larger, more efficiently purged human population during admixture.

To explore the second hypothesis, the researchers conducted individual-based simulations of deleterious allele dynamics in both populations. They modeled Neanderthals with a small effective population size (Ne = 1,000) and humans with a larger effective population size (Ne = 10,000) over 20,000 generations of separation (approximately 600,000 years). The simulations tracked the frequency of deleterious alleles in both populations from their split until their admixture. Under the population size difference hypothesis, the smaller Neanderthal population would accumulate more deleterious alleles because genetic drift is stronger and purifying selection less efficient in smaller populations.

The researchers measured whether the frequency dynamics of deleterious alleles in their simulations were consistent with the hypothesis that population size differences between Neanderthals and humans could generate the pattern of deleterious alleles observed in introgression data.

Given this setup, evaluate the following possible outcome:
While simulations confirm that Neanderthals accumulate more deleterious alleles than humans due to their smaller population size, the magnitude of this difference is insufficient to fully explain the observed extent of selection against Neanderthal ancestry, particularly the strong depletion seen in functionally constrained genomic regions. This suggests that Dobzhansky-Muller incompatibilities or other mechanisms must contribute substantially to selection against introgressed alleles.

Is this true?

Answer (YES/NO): NO